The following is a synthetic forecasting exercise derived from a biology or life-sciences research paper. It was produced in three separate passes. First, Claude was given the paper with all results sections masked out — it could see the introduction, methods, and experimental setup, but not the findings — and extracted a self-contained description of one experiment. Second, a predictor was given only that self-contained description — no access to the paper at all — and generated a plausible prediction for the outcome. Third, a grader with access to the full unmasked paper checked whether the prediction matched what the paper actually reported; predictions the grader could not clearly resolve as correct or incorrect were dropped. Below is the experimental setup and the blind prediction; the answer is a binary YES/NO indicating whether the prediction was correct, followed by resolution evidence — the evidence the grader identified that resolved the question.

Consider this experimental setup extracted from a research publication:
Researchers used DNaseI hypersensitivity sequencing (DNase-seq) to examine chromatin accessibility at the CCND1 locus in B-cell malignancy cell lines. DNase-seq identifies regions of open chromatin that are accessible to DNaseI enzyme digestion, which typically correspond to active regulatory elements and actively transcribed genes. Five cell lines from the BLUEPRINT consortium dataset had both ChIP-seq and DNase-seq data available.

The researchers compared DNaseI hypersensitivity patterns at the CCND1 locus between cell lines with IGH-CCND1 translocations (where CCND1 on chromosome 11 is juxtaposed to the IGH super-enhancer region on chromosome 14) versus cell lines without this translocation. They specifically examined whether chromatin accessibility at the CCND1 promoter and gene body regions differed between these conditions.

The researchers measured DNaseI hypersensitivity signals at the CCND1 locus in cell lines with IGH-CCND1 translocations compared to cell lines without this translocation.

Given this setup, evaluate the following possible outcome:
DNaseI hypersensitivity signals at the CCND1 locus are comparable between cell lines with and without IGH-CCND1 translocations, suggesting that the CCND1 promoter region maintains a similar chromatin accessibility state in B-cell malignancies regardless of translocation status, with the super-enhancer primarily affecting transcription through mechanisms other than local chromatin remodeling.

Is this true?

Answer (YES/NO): NO